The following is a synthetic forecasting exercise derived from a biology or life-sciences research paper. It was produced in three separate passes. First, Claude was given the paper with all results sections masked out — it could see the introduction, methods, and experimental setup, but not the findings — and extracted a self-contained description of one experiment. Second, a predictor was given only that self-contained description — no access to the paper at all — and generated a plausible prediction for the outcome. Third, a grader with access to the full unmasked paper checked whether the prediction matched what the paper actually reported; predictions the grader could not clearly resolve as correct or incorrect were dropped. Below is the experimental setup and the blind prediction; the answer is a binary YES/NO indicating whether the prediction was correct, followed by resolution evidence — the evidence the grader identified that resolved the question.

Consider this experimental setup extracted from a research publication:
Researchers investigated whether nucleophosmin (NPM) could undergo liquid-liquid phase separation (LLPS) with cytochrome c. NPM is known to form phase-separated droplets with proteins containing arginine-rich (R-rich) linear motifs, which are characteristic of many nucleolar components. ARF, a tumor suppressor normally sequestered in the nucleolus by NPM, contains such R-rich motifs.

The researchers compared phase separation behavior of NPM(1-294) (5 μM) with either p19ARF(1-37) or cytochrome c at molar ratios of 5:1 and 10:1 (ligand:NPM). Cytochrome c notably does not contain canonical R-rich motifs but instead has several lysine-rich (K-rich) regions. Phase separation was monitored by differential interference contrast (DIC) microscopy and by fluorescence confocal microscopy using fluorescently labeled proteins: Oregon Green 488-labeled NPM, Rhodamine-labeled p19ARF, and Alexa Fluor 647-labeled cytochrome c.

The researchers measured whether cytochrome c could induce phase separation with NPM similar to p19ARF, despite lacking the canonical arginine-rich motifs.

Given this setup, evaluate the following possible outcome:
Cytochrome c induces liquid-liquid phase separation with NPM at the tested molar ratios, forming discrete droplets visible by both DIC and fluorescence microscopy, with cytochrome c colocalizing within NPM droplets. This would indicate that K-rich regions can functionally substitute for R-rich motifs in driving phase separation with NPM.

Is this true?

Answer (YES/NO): YES